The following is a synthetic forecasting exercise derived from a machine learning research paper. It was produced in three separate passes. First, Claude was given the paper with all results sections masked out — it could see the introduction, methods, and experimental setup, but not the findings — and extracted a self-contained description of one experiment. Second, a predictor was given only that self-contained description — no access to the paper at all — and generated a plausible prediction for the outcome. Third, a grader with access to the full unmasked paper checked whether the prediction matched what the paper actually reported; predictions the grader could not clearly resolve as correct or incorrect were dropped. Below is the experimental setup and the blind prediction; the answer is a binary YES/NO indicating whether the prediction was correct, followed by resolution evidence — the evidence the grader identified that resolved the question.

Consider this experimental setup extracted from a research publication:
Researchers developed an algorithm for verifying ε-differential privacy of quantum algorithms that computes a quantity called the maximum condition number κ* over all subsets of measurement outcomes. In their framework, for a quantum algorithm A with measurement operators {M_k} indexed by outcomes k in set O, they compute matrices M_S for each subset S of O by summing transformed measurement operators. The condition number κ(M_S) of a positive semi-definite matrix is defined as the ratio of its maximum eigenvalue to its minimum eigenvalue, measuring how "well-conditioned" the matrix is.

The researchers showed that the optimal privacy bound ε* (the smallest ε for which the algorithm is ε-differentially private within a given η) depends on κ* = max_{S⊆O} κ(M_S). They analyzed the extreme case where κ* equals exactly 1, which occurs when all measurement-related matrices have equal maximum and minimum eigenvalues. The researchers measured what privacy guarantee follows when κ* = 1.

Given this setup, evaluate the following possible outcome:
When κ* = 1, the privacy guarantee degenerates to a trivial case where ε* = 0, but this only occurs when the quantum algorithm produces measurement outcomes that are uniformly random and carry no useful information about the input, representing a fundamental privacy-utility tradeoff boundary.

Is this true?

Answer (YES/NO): NO